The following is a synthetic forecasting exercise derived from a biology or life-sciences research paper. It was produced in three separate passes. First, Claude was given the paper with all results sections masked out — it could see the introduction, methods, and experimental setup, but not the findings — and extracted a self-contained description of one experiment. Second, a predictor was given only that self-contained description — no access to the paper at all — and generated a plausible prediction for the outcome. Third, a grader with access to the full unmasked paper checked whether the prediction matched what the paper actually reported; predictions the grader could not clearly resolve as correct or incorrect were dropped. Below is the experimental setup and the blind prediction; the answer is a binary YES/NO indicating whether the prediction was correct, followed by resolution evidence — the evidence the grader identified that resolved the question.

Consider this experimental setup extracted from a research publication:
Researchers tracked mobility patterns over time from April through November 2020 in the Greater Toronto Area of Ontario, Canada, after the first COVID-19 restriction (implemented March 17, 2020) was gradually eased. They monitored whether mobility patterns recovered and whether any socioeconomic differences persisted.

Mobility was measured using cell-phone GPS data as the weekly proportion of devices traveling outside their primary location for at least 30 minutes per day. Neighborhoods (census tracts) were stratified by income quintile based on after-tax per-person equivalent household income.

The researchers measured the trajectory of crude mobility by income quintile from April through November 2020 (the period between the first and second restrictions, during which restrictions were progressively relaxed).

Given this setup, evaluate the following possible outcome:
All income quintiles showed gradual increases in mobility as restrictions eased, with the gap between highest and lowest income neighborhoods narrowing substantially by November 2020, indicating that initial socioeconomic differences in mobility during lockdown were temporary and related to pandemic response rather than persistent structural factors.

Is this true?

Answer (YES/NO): NO